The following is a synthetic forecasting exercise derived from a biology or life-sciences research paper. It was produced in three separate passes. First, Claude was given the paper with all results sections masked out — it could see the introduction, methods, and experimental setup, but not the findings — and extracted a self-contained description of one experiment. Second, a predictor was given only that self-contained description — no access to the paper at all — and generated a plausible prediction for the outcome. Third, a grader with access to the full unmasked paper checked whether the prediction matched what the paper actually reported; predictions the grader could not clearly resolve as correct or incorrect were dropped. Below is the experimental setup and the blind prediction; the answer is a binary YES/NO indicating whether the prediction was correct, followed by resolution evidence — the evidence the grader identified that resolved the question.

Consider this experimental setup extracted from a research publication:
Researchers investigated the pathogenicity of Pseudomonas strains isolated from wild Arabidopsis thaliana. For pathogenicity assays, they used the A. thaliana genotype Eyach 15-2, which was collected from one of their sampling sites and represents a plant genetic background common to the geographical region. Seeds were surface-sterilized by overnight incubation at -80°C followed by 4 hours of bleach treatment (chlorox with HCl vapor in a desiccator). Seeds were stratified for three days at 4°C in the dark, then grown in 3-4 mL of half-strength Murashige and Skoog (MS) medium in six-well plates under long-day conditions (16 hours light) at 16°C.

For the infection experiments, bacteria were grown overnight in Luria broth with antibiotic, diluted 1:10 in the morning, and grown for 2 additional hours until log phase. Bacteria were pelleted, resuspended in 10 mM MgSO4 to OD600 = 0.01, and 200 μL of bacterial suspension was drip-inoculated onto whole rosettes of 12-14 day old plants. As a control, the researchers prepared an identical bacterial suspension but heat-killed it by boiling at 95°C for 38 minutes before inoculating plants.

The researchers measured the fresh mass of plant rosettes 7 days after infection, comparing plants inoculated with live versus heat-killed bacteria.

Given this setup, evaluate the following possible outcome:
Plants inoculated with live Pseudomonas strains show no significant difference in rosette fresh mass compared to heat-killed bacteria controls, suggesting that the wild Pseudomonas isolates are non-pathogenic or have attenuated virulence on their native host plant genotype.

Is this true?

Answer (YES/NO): NO